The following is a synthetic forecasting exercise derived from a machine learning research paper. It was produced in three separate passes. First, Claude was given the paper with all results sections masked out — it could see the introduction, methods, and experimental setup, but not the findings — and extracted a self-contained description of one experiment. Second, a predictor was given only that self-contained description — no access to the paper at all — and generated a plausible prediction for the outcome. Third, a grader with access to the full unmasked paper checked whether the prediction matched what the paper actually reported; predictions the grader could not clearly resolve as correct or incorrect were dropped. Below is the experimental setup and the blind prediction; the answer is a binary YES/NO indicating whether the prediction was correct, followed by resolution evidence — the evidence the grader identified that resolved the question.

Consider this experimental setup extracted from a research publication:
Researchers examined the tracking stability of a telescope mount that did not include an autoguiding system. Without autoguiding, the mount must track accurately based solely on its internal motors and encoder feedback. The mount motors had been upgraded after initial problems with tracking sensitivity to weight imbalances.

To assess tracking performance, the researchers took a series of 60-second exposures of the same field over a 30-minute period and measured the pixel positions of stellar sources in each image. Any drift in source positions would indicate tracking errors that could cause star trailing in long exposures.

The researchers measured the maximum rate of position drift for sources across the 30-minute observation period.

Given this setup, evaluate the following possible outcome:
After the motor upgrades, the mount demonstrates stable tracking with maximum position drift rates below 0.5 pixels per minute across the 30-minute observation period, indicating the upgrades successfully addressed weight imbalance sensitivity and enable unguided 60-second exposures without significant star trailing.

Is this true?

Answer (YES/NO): NO